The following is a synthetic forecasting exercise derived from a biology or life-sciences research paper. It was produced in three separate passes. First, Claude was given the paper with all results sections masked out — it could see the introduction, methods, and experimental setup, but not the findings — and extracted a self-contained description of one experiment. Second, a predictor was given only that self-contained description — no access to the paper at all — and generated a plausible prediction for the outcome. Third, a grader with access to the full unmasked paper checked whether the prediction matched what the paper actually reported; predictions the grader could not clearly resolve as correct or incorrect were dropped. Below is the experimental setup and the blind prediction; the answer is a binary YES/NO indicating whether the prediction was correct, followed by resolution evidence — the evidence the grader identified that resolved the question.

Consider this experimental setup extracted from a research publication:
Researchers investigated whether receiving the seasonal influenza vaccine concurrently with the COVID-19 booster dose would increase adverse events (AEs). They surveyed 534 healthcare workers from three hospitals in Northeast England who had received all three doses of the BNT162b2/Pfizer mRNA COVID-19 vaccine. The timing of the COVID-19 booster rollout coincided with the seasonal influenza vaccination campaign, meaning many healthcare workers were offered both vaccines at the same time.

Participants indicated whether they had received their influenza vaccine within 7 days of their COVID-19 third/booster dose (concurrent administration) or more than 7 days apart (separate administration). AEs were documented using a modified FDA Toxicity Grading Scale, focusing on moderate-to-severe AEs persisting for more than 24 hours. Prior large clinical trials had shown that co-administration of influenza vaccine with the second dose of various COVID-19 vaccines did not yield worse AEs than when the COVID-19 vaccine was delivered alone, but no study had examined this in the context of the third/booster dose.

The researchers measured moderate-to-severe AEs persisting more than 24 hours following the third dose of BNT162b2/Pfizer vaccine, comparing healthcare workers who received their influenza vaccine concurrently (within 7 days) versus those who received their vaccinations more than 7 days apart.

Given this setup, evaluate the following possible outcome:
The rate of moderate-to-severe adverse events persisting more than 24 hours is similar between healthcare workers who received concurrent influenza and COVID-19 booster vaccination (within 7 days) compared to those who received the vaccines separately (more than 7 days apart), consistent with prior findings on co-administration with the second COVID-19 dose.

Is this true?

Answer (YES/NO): YES